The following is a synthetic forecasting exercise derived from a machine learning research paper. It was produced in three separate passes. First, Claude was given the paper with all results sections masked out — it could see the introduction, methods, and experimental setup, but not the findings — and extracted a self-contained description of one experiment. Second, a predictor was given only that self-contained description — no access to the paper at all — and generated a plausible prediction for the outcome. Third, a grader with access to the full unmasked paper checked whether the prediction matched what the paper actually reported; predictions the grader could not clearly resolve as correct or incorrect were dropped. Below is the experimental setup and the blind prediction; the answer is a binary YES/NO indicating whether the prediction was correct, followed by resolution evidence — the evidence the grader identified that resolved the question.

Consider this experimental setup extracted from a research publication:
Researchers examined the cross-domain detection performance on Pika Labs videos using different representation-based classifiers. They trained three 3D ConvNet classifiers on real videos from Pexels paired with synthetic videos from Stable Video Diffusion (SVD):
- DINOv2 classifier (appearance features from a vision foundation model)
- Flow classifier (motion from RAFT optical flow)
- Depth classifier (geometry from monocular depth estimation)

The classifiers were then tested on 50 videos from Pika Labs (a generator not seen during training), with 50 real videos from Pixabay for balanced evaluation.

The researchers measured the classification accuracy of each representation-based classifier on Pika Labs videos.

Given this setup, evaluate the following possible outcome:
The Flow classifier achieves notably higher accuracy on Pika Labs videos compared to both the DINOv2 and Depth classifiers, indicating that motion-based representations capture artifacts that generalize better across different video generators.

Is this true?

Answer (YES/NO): NO